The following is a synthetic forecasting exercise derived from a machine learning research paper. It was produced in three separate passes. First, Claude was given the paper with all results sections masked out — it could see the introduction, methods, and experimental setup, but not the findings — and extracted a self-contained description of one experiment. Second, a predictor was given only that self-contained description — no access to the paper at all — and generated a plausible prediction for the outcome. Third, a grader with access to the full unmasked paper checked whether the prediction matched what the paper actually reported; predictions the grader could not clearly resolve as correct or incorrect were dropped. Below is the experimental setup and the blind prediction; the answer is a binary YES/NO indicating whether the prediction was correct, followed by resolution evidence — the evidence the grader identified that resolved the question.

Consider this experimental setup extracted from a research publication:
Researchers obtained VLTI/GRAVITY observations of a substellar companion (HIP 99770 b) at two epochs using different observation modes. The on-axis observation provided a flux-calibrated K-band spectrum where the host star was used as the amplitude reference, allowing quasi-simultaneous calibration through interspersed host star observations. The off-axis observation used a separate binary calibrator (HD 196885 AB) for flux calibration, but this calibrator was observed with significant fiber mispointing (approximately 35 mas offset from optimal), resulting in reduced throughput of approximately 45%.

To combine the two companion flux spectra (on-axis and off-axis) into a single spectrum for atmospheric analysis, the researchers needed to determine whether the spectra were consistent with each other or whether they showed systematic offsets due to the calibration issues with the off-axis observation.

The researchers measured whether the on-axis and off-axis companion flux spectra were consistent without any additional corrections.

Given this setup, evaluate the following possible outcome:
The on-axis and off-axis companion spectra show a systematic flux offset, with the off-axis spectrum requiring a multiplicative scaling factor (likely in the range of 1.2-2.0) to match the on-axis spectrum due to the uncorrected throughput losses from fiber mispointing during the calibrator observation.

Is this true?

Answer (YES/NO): NO